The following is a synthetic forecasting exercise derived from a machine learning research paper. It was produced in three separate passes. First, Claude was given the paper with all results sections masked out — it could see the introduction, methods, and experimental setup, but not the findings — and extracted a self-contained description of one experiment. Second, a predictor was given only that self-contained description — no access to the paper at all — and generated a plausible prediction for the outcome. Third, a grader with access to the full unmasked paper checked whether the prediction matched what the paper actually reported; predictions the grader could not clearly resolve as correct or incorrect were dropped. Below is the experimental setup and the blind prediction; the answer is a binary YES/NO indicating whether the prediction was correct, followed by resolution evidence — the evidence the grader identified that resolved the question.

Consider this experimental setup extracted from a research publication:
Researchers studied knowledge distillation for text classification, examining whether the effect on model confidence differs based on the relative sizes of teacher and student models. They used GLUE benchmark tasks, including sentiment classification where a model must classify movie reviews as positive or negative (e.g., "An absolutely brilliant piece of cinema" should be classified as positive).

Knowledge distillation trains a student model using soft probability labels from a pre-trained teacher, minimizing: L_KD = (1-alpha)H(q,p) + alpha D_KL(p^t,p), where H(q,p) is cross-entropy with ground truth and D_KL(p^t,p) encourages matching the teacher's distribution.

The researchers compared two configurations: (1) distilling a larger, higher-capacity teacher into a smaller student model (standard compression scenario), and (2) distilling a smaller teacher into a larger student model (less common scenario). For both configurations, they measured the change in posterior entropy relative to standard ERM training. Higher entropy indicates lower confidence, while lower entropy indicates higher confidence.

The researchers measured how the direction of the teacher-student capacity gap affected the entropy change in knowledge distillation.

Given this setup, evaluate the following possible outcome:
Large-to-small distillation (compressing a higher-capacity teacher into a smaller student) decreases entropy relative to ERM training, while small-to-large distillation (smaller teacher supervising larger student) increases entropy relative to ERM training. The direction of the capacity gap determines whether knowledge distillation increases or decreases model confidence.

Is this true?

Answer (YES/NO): YES